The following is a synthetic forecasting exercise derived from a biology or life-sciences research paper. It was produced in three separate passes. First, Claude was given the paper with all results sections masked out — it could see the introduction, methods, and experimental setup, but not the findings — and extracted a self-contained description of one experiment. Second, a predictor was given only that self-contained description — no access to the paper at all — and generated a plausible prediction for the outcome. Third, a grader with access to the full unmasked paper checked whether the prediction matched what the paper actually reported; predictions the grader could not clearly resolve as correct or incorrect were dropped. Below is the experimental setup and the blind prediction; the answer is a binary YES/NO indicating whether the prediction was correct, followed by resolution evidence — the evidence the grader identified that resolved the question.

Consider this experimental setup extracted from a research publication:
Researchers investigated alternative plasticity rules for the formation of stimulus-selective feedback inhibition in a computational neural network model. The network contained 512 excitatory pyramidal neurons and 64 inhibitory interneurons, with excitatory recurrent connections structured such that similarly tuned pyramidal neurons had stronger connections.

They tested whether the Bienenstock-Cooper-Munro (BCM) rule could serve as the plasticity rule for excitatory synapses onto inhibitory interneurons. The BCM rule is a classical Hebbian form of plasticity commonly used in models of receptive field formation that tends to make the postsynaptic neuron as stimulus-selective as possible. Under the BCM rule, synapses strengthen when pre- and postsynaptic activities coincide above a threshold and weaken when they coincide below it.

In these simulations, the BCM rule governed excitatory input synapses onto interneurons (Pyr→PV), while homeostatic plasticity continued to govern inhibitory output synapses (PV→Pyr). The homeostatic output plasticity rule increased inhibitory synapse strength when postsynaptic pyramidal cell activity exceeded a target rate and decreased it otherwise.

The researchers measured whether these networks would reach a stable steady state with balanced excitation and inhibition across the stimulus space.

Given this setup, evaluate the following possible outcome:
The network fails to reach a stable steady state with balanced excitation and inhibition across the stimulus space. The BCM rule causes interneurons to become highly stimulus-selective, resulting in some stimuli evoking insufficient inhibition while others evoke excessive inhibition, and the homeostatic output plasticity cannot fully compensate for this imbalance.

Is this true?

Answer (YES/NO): YES